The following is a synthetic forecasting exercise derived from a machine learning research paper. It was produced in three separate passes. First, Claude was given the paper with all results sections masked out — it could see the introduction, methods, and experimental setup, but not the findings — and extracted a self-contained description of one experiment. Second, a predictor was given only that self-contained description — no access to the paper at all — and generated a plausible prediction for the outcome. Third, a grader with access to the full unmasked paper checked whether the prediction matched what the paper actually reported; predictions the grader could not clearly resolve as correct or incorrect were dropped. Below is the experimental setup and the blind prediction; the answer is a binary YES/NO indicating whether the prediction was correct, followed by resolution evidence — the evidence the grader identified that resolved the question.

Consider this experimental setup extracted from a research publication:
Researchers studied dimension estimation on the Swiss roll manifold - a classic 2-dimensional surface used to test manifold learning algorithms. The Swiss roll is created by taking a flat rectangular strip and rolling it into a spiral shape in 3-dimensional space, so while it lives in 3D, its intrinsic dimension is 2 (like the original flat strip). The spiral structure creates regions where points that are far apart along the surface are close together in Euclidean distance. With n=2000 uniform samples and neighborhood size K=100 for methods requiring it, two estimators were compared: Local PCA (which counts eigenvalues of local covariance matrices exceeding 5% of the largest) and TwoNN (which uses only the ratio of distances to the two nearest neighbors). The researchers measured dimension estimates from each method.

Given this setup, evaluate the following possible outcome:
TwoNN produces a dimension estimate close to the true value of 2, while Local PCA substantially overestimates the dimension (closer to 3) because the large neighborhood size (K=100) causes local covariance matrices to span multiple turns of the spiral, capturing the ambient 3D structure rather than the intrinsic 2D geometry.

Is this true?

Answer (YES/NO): NO